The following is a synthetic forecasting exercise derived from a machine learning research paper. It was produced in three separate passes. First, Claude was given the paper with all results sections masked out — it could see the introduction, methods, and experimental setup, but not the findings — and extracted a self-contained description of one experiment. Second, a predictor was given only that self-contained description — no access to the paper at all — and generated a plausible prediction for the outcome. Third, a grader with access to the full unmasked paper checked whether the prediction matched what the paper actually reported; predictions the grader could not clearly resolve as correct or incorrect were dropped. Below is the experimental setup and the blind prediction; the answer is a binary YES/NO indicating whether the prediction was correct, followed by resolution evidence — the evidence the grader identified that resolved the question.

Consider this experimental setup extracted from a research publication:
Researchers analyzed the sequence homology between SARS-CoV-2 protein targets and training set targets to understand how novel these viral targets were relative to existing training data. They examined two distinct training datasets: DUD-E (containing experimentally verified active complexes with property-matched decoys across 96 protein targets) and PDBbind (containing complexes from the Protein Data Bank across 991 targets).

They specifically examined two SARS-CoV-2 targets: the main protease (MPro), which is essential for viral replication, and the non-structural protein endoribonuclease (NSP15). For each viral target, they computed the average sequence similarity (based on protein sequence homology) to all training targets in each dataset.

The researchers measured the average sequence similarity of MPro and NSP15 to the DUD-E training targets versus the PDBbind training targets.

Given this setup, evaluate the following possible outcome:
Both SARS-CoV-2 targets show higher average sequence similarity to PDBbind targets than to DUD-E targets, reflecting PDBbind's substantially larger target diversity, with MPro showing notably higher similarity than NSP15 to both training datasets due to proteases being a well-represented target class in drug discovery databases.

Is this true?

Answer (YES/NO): NO